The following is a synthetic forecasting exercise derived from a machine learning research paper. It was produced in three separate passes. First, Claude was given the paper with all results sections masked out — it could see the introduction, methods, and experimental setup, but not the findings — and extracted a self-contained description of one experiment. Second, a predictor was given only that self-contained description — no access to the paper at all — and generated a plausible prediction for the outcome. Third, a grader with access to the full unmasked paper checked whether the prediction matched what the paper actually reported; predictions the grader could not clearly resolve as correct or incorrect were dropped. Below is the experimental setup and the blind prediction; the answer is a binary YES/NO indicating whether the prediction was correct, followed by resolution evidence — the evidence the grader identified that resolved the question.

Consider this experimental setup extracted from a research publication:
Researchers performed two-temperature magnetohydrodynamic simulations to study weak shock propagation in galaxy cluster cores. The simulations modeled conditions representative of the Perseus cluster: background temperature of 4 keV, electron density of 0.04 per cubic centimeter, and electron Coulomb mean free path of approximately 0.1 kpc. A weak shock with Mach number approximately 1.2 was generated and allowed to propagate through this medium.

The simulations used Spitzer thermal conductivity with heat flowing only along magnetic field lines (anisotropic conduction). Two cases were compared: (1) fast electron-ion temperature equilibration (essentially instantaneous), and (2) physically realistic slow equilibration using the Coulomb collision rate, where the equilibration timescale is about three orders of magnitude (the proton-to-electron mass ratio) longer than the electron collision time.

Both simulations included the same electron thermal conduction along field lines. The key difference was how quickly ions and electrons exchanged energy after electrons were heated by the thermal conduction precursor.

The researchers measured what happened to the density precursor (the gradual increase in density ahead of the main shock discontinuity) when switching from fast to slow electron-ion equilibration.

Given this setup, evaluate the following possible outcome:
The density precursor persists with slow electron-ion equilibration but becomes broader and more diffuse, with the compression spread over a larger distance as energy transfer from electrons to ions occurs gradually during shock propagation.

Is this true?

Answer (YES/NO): NO